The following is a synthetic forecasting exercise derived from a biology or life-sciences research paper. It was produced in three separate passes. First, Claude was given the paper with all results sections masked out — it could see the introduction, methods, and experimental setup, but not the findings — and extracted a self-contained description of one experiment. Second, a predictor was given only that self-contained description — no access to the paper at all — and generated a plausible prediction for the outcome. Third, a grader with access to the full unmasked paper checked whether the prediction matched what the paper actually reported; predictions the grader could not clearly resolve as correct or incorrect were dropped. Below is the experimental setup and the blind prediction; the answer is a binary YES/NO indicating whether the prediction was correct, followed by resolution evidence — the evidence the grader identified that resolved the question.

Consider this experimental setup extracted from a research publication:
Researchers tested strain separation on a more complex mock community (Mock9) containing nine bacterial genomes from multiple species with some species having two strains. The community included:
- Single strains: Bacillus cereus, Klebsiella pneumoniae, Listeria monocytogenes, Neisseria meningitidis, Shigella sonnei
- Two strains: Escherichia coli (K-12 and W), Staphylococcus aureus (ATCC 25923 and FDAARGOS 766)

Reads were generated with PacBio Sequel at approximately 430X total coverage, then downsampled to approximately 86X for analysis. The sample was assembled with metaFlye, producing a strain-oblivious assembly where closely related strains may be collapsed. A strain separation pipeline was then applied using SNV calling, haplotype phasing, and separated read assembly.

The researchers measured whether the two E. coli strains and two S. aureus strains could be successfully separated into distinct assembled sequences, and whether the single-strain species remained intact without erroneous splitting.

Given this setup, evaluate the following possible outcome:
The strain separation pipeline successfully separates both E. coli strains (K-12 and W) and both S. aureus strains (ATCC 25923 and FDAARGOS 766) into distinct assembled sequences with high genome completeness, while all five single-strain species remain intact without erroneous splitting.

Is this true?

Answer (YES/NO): YES